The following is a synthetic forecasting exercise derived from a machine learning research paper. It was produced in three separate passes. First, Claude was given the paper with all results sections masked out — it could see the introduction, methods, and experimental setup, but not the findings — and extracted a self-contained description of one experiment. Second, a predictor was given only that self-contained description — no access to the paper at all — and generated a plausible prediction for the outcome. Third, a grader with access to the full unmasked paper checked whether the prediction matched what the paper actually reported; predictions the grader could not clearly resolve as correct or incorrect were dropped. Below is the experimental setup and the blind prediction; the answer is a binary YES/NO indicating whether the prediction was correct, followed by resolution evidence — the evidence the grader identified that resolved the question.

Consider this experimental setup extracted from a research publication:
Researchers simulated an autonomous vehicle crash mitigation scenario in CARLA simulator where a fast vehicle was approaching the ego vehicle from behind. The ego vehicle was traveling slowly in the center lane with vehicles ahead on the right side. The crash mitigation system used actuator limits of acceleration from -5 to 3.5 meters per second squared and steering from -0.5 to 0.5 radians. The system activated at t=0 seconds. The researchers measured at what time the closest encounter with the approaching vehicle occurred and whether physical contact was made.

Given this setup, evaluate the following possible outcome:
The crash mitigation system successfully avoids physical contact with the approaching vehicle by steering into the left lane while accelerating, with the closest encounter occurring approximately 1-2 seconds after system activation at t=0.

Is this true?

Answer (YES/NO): YES